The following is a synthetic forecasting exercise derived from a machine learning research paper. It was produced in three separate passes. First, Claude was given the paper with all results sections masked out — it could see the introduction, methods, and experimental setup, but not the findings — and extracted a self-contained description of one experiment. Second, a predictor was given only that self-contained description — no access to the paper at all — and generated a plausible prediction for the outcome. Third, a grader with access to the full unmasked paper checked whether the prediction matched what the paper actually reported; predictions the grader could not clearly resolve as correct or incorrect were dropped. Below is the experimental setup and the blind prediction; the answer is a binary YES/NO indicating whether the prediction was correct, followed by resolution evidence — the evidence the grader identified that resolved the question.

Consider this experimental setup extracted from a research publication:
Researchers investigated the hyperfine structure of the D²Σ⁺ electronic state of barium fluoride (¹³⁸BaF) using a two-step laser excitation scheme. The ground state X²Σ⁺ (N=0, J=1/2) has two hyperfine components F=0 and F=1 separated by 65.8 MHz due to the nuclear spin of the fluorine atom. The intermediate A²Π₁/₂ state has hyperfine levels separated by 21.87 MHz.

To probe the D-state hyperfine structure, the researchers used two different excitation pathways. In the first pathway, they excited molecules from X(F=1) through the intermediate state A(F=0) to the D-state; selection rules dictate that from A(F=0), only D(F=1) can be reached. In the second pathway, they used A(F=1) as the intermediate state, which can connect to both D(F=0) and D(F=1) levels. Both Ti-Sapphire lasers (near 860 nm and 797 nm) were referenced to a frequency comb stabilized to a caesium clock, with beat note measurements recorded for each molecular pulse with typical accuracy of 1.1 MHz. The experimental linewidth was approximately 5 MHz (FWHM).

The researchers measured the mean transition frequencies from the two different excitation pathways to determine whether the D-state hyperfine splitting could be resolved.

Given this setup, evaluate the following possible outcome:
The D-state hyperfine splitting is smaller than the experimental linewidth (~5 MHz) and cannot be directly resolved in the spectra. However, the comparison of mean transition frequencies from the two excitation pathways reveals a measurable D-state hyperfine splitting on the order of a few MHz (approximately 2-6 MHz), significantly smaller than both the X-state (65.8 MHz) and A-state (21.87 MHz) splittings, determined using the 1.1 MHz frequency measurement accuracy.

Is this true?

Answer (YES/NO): NO